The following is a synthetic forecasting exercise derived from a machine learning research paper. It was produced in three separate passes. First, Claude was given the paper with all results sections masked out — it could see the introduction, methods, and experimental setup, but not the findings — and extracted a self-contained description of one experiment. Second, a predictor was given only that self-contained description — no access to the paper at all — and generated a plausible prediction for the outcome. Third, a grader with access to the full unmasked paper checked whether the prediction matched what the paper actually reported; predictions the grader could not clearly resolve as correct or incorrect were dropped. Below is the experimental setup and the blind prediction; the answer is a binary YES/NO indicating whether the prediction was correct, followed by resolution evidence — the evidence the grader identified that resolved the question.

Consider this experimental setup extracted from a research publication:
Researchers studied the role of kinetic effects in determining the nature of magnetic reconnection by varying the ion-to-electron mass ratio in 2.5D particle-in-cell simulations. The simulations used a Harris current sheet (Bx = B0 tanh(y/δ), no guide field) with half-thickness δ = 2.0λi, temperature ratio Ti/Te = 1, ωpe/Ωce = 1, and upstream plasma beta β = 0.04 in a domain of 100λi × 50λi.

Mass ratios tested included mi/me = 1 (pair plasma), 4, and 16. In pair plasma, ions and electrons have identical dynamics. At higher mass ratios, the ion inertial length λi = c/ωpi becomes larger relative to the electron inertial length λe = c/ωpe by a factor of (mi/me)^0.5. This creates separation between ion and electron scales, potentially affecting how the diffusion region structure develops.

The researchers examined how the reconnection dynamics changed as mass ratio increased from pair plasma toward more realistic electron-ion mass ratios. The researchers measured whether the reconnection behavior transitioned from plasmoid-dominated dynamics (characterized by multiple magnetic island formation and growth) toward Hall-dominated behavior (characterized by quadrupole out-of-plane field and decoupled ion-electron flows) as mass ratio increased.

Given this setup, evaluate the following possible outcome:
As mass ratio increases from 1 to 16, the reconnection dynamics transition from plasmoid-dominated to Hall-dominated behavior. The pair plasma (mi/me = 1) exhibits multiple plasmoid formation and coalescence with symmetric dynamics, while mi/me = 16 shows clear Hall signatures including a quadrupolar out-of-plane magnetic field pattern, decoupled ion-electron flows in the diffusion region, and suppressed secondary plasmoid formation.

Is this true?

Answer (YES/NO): YES